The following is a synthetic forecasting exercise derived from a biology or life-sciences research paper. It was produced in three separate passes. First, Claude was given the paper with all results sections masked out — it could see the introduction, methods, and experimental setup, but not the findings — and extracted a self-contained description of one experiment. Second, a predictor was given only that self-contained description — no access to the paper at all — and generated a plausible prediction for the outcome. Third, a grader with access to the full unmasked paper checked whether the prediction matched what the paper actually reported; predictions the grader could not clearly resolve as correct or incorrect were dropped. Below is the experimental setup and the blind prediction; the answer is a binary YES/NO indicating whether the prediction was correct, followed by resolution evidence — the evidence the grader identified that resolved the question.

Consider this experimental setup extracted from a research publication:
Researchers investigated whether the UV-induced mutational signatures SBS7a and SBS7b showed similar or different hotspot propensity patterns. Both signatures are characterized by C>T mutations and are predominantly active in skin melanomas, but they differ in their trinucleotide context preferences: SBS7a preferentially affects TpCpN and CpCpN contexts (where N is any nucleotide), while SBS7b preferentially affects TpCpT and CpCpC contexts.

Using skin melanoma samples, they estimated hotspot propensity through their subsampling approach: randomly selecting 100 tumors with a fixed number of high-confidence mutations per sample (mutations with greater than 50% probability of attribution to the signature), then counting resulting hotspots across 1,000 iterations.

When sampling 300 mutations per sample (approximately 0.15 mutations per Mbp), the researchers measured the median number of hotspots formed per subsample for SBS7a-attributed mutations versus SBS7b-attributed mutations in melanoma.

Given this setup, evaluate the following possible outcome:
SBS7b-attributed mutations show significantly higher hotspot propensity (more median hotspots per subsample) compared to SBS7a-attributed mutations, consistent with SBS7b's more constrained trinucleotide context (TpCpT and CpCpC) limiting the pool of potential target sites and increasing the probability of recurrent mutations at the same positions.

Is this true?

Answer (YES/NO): NO